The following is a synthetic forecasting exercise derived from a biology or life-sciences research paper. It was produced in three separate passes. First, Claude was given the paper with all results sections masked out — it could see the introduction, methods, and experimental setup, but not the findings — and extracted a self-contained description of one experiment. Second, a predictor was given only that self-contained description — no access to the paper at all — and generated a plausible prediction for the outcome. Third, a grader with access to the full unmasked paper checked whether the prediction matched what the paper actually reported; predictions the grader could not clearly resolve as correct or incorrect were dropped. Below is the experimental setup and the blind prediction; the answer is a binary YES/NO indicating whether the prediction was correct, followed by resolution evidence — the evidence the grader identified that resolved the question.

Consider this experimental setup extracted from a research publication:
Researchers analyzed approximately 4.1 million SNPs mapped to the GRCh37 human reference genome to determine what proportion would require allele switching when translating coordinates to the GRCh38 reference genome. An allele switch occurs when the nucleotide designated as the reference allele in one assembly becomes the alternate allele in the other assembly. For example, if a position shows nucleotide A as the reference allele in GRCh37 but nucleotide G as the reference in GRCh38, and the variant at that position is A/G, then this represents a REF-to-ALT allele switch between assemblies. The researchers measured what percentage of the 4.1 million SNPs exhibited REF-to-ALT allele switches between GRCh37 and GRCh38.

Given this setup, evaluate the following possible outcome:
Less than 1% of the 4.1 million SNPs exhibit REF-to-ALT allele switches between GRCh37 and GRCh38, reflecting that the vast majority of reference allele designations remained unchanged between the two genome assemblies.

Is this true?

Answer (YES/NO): YES